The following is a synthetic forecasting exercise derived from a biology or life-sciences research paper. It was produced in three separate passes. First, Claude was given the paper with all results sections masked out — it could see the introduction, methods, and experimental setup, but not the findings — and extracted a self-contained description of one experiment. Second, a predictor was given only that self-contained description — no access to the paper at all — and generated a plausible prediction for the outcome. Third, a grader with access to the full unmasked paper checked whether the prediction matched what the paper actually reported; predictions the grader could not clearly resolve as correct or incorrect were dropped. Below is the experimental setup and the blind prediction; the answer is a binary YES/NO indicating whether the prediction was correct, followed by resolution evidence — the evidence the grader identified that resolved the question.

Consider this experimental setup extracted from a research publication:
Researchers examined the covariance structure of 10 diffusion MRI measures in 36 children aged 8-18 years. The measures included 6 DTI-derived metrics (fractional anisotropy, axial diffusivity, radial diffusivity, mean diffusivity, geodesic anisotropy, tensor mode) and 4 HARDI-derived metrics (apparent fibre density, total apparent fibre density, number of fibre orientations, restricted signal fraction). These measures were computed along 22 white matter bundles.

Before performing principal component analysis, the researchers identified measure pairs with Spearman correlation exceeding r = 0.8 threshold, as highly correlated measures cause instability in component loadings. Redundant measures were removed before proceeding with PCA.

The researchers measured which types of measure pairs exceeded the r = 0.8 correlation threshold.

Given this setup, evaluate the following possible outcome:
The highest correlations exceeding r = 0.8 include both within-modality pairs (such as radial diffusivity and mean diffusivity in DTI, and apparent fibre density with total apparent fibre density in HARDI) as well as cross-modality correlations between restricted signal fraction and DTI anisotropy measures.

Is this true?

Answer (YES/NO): NO